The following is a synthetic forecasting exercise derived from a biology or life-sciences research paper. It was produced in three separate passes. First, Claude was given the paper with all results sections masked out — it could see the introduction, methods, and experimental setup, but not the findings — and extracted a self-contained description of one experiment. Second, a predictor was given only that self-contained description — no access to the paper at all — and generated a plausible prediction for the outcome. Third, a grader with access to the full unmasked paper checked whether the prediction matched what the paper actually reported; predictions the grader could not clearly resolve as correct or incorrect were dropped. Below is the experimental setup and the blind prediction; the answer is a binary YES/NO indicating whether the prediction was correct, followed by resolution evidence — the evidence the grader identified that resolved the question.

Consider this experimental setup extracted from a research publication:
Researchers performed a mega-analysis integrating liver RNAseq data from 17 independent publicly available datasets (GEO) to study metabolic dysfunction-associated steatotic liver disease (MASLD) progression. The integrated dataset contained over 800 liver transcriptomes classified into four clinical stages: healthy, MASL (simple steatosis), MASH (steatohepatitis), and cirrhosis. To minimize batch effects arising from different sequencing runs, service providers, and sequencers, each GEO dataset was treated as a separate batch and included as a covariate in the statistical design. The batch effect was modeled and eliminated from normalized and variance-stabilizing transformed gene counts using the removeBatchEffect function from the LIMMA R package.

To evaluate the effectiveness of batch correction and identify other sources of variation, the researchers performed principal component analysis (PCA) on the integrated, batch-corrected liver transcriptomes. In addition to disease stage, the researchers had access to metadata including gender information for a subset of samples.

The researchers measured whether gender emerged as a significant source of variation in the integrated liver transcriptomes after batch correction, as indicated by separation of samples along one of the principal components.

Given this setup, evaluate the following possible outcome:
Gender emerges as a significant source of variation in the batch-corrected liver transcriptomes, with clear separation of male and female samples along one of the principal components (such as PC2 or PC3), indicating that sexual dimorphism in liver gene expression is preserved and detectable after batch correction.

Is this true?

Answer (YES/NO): YES